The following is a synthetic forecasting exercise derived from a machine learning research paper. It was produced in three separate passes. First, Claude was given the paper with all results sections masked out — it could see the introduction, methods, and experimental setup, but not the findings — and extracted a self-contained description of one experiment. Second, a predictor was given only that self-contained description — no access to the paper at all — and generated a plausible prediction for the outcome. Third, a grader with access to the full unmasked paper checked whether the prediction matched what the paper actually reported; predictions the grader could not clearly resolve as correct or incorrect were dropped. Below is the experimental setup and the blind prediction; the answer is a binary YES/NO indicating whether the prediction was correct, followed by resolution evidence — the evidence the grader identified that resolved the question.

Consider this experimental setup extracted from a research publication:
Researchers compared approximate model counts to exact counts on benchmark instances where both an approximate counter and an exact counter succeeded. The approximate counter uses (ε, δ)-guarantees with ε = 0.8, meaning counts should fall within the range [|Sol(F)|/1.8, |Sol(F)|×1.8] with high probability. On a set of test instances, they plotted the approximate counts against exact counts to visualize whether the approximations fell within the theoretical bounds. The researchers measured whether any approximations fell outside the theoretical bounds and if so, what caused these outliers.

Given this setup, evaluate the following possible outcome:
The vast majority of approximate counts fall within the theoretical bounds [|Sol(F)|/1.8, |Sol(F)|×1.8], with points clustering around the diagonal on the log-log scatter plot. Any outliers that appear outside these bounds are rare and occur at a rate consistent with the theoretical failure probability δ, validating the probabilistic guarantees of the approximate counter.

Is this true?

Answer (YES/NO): NO